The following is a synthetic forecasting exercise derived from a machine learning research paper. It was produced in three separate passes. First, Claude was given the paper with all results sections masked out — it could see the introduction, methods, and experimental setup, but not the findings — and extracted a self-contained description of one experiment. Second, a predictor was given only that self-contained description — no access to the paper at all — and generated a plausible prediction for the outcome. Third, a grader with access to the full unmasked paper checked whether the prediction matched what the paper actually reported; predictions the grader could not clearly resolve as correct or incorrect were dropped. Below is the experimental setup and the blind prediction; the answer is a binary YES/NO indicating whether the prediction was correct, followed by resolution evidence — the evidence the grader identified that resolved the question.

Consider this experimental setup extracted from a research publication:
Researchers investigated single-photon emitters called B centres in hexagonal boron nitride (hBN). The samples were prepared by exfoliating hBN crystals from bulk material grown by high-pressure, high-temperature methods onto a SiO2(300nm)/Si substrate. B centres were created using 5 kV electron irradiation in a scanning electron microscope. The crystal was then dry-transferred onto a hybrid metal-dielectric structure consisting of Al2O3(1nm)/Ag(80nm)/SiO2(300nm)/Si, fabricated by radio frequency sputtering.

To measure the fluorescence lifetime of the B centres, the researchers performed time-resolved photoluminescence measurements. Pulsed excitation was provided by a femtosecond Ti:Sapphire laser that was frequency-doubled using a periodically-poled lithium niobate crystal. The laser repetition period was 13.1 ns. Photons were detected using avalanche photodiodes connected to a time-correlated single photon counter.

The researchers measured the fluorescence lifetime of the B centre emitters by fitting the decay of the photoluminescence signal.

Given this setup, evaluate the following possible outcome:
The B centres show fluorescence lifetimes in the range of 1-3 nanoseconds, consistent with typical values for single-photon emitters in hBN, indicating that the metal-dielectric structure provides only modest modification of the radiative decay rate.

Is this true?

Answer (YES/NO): YES